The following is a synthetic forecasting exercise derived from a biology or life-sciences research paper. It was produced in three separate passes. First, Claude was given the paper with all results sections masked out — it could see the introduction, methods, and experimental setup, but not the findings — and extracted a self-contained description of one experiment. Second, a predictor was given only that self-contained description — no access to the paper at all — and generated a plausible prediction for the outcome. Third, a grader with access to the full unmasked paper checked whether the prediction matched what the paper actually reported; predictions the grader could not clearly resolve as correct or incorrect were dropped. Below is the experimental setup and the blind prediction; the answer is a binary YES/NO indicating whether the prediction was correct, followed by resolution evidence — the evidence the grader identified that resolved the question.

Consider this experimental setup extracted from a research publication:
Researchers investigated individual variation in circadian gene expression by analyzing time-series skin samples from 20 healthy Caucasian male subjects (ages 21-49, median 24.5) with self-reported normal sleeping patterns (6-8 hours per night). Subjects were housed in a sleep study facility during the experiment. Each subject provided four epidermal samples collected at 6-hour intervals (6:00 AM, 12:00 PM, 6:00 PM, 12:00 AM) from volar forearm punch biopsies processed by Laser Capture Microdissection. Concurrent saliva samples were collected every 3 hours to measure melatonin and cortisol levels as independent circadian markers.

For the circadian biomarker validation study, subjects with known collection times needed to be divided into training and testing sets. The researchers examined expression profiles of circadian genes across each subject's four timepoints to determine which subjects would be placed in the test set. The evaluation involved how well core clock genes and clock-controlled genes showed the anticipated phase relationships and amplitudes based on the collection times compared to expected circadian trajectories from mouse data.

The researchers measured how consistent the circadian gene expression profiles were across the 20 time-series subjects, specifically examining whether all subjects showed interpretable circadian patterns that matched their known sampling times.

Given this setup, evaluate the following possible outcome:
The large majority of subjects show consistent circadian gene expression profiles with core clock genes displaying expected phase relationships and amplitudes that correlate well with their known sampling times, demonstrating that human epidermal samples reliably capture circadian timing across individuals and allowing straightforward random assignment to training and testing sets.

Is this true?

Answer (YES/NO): NO